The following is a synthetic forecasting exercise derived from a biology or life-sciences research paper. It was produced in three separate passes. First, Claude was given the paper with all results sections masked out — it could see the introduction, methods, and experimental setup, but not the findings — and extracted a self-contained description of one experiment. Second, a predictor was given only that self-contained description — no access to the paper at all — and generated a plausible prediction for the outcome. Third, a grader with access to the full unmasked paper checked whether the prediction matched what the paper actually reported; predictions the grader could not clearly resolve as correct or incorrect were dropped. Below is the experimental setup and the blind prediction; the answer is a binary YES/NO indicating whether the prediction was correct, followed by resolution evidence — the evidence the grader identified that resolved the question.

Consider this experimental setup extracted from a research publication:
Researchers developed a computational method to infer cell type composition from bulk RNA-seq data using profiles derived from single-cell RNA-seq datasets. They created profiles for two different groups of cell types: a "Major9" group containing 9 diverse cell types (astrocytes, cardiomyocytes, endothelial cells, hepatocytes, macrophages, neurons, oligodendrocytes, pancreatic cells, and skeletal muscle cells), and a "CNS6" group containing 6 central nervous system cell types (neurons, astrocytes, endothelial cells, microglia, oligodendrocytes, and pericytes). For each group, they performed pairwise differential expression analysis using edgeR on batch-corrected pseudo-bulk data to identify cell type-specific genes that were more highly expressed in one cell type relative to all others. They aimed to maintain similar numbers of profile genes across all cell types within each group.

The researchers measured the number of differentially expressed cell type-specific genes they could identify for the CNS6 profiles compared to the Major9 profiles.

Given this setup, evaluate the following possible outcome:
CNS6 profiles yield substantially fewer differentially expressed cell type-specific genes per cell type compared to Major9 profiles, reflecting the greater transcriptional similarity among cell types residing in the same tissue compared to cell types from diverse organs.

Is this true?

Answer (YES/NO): YES